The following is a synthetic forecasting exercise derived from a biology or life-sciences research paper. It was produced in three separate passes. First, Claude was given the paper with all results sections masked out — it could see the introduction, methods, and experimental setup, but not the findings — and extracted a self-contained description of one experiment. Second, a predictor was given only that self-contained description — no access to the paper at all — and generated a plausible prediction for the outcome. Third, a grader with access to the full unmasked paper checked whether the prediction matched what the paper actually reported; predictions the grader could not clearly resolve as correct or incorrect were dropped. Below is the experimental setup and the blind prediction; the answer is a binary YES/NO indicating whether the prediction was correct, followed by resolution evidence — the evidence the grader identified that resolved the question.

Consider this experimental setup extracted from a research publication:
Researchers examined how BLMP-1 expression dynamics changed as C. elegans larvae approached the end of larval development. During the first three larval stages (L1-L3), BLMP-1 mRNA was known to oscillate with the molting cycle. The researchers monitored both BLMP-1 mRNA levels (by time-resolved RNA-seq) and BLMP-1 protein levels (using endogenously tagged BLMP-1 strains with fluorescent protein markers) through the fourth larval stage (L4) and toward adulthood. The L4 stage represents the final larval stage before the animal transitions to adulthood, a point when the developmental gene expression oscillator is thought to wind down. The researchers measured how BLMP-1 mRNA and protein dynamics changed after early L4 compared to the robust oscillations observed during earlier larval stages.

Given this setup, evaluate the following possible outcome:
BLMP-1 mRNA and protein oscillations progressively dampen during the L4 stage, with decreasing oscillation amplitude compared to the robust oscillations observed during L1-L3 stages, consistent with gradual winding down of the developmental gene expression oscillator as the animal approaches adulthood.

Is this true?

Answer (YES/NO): YES